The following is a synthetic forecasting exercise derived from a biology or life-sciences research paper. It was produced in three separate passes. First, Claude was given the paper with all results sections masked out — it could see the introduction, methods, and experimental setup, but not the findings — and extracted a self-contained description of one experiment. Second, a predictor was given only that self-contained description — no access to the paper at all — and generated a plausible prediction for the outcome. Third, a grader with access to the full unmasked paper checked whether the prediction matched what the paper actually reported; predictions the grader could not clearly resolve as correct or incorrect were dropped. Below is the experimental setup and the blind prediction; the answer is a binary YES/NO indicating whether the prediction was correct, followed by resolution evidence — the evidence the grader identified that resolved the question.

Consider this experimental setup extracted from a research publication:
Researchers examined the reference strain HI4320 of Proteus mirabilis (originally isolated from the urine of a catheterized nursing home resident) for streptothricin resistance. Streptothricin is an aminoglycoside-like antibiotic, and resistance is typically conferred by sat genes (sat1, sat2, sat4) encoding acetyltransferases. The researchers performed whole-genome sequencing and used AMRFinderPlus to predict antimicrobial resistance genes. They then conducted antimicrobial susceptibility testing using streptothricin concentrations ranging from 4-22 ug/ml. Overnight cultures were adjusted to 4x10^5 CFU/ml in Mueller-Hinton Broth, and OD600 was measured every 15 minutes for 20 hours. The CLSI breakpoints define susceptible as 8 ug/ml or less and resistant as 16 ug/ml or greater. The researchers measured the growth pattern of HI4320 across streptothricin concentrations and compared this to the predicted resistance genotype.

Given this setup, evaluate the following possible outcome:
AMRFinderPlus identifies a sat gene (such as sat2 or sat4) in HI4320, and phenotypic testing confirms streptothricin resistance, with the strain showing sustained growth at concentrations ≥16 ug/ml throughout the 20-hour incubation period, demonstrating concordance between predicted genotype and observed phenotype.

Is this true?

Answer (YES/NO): NO